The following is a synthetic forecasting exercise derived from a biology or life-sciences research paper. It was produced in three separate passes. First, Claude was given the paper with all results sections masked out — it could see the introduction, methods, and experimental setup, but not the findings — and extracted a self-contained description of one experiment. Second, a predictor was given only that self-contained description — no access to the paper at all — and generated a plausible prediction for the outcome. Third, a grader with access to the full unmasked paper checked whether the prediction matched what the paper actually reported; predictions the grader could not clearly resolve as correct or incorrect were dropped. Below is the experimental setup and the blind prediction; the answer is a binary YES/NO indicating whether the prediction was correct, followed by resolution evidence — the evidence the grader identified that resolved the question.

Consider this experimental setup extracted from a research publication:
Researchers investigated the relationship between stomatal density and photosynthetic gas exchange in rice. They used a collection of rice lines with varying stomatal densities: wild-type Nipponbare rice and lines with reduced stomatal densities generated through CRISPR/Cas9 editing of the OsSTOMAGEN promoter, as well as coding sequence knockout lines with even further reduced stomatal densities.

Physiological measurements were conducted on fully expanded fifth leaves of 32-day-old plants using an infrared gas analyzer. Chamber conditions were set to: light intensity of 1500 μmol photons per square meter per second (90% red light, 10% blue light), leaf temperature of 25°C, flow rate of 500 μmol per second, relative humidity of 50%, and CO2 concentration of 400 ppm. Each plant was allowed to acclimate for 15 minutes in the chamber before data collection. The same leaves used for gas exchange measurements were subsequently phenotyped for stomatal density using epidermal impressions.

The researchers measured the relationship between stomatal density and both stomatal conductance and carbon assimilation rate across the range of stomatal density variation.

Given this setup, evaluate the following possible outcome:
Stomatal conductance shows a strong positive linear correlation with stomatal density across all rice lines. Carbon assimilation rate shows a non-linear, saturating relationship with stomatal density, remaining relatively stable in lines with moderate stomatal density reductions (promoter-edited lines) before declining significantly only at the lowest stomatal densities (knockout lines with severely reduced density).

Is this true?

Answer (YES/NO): NO